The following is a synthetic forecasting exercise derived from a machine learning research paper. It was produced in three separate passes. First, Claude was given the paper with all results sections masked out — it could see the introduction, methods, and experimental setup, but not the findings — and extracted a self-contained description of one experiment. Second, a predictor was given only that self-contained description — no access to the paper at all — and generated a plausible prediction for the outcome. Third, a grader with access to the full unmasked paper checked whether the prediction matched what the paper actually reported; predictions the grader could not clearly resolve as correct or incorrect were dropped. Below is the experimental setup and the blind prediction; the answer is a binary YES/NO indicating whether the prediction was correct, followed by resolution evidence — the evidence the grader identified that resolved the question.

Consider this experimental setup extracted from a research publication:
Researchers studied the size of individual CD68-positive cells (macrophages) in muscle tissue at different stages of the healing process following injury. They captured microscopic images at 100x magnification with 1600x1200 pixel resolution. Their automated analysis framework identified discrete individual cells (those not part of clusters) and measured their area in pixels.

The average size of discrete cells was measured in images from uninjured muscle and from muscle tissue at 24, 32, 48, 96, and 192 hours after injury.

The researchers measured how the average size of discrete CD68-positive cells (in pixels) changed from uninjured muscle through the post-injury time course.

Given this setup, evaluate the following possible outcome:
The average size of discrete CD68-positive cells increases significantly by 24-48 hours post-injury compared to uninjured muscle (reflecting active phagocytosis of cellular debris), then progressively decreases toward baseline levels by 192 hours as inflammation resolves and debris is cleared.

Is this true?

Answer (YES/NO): YES